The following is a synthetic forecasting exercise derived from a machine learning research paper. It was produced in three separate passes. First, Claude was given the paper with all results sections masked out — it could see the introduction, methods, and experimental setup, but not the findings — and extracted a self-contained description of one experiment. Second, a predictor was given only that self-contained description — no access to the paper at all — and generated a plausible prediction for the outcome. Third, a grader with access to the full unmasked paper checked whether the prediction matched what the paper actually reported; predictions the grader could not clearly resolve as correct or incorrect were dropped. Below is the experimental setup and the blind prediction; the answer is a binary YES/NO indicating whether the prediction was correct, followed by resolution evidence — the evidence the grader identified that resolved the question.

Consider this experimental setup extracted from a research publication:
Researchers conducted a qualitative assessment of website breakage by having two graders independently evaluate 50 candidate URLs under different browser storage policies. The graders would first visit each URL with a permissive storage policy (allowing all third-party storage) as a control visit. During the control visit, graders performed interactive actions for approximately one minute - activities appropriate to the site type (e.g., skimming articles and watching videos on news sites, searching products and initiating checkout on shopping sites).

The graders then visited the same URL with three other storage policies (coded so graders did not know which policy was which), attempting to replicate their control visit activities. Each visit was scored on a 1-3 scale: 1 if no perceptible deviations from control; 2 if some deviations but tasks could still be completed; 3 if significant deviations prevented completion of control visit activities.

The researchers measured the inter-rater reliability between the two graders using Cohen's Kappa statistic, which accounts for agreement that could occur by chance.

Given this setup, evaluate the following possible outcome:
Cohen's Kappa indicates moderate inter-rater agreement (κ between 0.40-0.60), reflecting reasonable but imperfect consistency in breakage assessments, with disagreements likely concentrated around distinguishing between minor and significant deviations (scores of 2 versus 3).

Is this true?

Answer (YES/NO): NO